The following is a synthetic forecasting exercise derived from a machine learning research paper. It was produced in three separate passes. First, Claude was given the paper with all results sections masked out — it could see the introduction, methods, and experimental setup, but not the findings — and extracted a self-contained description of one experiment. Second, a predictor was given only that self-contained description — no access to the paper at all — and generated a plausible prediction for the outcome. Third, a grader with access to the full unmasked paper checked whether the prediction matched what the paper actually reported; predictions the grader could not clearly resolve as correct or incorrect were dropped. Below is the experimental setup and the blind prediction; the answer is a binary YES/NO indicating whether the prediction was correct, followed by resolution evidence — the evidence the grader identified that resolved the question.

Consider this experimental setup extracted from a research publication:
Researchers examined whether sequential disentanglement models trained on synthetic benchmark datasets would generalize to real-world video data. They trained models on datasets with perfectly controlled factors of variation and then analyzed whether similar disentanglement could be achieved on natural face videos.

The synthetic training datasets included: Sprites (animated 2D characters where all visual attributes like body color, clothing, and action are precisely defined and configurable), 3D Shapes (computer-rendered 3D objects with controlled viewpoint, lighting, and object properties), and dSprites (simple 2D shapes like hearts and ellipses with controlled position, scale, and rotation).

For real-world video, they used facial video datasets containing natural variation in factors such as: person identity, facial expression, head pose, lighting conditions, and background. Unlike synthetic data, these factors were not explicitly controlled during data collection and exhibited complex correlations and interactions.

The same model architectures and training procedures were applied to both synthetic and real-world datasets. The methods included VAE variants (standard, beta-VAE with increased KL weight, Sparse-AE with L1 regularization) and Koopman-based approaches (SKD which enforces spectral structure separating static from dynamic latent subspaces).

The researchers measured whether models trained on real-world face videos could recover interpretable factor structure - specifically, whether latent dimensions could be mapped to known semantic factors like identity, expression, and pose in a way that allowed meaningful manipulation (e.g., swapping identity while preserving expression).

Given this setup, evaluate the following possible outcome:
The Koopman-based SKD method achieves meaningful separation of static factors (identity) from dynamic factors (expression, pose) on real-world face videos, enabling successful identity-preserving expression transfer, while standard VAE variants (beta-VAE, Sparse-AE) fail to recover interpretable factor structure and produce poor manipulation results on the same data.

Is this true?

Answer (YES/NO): NO